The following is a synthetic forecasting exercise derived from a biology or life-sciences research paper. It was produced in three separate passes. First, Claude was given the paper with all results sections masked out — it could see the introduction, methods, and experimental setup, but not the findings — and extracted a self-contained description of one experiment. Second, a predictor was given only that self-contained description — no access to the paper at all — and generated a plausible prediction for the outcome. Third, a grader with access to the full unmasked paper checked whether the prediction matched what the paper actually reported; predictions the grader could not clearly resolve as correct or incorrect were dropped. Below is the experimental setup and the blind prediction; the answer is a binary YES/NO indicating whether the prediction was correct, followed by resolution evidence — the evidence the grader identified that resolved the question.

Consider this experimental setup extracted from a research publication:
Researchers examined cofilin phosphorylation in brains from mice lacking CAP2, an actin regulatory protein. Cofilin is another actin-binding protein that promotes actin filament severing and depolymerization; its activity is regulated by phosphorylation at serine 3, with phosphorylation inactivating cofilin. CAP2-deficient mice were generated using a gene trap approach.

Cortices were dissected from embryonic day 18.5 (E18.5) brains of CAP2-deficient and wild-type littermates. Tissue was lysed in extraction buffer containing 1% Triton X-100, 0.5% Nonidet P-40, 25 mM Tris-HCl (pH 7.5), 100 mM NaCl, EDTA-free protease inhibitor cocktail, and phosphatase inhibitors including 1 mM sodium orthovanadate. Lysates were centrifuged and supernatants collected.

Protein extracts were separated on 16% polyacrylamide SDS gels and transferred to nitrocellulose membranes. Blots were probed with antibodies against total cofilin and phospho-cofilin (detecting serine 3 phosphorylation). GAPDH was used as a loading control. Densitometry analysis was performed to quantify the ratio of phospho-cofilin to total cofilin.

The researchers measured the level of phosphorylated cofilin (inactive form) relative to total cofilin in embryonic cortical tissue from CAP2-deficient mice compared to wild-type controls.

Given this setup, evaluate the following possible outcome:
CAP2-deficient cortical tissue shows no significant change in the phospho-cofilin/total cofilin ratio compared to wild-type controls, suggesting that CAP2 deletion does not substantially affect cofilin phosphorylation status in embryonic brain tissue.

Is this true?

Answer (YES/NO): NO